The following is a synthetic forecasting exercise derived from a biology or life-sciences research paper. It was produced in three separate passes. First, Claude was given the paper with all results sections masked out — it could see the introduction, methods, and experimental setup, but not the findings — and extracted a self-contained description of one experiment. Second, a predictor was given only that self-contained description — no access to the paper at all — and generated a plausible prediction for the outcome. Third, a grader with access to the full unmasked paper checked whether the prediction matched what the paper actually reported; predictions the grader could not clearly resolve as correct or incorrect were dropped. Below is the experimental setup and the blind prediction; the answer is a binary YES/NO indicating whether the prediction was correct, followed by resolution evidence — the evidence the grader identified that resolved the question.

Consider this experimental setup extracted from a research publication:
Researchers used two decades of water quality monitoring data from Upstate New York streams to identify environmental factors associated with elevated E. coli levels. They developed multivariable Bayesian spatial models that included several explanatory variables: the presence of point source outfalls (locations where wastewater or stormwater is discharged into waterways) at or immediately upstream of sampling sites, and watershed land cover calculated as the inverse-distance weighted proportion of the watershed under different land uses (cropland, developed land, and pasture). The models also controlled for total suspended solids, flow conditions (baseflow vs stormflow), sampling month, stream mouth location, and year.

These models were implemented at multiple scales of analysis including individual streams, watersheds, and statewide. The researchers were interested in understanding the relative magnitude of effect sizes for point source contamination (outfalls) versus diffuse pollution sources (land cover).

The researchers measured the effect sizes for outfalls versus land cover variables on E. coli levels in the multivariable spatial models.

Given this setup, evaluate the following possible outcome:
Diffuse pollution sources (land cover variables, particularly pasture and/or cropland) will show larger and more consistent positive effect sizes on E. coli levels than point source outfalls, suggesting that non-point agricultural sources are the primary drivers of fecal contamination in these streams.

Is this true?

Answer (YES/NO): NO